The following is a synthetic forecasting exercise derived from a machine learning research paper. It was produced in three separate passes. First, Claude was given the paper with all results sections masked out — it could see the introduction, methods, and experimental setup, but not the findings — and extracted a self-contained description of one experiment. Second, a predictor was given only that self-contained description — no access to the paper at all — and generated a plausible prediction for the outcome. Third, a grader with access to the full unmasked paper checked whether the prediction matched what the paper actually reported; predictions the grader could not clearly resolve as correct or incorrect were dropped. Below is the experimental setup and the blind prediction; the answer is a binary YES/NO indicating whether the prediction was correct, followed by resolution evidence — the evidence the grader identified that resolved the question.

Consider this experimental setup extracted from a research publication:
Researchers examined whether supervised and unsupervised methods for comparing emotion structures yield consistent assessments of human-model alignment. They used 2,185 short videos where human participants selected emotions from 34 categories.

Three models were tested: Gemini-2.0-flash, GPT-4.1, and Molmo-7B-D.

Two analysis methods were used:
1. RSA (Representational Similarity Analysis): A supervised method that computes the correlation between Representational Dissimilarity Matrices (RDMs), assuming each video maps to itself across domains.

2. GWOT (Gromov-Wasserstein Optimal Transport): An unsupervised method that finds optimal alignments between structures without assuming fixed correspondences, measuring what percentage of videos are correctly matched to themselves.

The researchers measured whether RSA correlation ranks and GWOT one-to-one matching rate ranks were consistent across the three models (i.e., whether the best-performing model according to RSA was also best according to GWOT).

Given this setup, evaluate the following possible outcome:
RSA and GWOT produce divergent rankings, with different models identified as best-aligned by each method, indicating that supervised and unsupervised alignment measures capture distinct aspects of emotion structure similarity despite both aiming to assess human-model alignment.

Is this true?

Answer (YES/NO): NO